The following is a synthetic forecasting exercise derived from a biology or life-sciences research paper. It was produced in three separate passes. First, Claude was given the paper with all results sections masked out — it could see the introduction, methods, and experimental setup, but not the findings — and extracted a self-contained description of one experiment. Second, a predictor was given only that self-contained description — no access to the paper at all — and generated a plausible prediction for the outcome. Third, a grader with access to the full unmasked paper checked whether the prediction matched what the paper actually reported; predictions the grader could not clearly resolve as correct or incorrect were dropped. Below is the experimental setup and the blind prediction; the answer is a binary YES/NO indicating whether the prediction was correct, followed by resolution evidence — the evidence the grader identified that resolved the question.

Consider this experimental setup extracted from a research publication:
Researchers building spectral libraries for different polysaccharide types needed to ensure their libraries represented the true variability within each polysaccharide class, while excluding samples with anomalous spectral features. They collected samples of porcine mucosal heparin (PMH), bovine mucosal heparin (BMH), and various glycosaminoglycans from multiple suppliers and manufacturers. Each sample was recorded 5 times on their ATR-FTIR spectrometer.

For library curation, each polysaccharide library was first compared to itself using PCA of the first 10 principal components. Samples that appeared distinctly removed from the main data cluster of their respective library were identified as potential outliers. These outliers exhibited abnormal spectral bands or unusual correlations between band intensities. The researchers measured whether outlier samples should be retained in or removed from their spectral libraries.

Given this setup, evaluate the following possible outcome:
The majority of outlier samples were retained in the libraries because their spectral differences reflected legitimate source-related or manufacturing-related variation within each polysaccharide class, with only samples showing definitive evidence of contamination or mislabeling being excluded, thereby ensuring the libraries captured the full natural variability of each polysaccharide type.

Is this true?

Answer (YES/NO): NO